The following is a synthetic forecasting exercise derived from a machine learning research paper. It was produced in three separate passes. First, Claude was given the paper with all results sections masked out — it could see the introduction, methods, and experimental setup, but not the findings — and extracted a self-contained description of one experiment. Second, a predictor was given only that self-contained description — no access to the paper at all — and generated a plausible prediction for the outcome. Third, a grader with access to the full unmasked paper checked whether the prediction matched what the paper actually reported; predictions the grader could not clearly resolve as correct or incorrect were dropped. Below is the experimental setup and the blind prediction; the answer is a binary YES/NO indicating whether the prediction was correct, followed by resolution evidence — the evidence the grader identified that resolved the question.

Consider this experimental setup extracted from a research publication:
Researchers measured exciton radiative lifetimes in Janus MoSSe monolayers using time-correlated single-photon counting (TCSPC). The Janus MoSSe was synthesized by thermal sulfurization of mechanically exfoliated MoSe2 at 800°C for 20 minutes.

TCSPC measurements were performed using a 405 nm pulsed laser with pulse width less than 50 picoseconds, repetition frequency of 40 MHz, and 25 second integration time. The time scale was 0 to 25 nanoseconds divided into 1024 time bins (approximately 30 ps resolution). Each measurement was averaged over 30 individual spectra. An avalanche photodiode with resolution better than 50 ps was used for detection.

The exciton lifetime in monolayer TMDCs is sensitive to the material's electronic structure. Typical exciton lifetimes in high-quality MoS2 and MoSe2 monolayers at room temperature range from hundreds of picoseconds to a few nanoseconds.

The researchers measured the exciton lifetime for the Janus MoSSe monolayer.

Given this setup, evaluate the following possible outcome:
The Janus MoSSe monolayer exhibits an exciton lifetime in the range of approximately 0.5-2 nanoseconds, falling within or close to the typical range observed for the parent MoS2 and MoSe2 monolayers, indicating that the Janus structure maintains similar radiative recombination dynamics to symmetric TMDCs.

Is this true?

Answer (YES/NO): YES